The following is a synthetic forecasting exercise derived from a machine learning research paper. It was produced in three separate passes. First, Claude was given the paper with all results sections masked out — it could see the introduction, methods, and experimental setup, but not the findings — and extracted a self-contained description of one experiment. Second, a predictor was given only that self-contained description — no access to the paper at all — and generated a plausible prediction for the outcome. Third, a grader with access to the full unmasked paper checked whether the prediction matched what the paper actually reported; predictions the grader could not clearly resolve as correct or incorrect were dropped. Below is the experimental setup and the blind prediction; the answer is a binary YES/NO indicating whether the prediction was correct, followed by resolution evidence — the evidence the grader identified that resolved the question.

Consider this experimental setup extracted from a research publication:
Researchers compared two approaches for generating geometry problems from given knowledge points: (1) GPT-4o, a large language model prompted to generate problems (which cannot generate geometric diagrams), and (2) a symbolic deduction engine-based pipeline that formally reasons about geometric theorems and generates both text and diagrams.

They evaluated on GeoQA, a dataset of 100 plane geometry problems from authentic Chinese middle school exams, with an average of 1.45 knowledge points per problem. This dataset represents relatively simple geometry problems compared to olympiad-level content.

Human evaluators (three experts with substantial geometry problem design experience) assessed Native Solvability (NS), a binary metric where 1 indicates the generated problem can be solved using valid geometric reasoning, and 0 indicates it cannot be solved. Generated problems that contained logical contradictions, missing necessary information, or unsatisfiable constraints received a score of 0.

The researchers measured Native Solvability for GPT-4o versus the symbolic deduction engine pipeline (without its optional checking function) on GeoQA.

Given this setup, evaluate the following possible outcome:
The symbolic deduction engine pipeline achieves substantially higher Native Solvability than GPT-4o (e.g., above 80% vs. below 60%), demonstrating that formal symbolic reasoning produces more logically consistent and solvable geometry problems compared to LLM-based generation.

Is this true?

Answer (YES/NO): NO